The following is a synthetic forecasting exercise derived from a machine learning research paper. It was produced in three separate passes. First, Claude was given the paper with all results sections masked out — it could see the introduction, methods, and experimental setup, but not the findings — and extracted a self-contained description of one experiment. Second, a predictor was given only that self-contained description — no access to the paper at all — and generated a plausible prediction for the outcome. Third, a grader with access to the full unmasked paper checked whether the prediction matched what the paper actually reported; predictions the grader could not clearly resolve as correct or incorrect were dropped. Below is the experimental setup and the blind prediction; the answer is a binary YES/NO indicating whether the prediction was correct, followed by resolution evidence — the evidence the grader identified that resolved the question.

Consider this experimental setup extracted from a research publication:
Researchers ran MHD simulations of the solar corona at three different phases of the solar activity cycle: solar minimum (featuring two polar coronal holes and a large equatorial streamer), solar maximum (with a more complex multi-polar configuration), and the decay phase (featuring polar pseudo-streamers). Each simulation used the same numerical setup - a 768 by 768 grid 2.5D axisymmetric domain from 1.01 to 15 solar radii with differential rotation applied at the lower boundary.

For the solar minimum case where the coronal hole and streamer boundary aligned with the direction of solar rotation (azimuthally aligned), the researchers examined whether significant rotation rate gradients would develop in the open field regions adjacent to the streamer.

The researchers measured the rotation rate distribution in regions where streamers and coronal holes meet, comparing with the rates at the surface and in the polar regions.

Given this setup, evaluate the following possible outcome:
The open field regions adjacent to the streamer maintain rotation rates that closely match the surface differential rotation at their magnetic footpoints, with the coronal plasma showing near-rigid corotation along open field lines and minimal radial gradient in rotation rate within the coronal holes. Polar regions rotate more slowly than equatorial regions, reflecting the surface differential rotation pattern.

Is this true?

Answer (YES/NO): NO